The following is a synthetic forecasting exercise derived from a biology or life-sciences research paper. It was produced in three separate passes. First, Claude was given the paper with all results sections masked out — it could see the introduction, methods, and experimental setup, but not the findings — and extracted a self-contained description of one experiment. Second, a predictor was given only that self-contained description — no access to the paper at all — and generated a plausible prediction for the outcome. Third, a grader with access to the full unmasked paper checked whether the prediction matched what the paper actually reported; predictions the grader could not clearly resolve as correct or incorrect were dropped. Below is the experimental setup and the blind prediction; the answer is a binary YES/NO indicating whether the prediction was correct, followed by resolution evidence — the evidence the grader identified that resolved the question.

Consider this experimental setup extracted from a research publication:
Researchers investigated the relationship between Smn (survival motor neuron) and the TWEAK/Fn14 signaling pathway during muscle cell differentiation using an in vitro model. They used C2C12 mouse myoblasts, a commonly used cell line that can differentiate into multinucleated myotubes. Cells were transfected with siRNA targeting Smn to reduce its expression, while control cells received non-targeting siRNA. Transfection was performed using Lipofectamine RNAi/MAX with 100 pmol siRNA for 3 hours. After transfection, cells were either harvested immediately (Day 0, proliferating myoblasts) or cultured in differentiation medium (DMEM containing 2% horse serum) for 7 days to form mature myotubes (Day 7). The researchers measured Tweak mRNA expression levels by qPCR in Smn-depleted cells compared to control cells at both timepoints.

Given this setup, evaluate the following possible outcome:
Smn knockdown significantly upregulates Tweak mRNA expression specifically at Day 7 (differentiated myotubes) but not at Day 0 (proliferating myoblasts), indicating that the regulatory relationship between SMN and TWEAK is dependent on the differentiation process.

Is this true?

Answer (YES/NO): NO